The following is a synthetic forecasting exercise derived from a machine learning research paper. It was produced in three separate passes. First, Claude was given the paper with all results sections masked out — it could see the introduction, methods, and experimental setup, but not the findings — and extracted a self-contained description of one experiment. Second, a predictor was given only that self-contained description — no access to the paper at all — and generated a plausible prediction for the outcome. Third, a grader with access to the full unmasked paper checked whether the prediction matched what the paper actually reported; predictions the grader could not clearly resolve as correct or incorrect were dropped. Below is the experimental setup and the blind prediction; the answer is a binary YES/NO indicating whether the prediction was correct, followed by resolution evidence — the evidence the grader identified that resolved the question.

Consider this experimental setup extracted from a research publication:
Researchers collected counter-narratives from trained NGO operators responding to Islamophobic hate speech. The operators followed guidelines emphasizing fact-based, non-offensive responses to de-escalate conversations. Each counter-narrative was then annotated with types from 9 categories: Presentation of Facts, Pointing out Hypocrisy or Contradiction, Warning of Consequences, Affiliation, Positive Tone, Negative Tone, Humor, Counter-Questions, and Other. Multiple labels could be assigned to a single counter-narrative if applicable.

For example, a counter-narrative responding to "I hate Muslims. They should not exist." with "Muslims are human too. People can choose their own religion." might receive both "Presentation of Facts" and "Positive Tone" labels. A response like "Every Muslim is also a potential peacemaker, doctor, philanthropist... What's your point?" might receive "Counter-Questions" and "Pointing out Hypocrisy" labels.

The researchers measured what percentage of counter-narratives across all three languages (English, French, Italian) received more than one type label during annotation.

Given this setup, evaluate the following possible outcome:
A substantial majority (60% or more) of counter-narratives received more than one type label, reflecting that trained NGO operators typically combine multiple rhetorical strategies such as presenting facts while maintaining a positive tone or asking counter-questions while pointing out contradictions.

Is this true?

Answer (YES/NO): NO